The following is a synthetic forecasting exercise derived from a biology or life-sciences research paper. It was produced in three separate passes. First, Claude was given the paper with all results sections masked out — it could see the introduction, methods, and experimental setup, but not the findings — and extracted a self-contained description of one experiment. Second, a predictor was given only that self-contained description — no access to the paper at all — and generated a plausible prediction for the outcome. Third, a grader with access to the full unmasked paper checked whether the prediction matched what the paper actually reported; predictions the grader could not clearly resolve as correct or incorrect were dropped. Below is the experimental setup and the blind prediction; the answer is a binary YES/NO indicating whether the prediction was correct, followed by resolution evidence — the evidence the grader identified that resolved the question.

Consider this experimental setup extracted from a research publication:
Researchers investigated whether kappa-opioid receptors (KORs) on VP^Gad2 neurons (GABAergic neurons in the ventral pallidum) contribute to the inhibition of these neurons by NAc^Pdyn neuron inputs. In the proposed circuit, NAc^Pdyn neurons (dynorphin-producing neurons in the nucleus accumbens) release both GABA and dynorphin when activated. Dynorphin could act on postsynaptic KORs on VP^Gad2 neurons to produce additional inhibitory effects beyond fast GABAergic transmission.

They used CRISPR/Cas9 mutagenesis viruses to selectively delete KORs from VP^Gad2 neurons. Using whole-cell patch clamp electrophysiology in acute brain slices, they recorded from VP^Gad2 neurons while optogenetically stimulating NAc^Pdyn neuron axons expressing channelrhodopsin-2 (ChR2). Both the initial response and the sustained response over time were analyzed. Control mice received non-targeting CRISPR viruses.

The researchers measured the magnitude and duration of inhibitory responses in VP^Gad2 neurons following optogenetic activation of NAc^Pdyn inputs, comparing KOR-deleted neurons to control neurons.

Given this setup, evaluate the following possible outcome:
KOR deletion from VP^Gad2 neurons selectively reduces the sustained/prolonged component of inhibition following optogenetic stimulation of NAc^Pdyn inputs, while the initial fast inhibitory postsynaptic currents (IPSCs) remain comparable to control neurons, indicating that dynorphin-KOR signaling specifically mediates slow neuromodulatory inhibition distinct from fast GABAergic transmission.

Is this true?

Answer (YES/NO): NO